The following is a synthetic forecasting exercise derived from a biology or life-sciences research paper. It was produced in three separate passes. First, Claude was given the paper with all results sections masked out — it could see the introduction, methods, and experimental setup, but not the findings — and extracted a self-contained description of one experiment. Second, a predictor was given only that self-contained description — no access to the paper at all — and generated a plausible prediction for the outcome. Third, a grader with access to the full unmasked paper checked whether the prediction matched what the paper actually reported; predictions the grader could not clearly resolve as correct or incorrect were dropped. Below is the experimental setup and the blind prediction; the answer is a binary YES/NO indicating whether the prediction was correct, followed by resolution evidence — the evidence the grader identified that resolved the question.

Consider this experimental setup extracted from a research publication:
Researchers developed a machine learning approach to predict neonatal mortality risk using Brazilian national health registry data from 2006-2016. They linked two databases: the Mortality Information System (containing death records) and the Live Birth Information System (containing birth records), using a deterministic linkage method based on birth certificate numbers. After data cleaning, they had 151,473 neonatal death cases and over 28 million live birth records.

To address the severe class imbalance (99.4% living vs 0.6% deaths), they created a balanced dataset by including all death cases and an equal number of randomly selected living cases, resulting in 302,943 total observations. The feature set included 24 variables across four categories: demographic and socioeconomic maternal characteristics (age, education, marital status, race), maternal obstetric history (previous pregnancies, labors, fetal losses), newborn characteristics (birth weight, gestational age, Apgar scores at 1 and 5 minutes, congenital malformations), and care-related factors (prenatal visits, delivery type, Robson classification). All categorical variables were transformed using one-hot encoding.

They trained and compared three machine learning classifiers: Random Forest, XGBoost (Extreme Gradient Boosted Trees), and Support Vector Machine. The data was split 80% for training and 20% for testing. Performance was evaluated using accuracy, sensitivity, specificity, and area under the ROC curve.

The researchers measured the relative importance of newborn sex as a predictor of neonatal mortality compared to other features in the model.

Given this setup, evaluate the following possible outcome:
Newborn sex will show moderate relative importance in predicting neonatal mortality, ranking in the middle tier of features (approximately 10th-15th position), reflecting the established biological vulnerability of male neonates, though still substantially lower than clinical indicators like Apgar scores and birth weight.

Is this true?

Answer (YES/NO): NO